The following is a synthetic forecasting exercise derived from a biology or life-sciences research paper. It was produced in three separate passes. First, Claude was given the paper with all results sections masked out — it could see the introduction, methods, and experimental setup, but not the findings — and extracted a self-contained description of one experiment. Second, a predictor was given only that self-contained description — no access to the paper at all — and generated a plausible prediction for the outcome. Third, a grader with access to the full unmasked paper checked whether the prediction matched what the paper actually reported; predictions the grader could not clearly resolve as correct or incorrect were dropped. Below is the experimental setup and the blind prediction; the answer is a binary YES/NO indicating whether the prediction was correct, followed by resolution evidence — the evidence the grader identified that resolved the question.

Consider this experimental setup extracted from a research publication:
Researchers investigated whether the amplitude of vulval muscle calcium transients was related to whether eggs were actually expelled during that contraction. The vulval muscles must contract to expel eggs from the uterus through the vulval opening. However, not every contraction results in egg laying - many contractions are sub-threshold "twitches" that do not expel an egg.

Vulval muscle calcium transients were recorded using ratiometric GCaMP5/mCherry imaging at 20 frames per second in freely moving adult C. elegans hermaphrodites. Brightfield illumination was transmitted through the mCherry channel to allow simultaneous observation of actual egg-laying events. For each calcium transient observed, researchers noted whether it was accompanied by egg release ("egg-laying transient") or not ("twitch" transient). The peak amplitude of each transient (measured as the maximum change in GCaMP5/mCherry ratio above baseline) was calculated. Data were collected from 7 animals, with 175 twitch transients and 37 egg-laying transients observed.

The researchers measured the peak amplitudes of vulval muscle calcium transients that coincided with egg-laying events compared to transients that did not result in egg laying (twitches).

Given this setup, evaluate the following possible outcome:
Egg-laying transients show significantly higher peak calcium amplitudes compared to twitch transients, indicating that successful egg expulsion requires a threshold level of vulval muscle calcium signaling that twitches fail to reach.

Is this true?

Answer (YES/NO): YES